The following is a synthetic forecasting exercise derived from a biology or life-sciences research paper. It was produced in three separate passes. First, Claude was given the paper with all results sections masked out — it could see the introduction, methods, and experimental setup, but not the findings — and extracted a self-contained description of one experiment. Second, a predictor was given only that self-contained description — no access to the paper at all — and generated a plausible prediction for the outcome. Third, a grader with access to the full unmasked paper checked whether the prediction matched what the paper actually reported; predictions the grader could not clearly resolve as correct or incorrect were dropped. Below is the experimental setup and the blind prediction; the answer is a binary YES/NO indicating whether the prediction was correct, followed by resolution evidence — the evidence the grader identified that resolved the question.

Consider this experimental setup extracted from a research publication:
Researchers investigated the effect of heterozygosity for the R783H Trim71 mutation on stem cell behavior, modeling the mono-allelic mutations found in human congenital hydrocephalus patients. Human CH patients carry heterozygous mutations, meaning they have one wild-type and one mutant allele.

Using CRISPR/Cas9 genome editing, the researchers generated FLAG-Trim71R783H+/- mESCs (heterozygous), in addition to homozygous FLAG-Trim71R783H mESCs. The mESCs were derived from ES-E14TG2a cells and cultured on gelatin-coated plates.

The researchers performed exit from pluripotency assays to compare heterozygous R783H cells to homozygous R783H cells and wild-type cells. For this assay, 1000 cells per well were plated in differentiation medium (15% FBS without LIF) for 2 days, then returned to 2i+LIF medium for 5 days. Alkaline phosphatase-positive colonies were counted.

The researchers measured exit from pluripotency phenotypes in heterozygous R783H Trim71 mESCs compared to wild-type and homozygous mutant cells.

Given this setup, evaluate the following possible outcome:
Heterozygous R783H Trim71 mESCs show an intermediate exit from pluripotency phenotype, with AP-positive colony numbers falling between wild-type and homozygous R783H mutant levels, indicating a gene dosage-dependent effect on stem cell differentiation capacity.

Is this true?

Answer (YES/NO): NO